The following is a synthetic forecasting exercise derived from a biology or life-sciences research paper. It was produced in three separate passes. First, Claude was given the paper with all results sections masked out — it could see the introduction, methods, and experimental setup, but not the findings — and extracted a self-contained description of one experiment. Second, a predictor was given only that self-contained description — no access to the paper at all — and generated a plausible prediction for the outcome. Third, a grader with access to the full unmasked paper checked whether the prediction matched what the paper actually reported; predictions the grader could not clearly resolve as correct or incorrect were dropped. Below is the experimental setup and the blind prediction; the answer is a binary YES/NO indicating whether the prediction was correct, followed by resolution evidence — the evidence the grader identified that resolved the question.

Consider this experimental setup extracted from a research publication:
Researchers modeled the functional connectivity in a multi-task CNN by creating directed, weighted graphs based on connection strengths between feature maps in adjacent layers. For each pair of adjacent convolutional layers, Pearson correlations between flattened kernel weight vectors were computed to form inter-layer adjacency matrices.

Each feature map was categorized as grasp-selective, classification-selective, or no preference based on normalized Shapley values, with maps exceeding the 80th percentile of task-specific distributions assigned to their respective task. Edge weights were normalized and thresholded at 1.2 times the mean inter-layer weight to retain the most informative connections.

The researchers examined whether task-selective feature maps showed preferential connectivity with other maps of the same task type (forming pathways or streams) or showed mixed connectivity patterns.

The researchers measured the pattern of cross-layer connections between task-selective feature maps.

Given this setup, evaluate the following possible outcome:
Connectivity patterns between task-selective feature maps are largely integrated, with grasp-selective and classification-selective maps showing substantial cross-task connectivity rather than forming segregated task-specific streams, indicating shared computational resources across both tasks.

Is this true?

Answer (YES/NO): NO